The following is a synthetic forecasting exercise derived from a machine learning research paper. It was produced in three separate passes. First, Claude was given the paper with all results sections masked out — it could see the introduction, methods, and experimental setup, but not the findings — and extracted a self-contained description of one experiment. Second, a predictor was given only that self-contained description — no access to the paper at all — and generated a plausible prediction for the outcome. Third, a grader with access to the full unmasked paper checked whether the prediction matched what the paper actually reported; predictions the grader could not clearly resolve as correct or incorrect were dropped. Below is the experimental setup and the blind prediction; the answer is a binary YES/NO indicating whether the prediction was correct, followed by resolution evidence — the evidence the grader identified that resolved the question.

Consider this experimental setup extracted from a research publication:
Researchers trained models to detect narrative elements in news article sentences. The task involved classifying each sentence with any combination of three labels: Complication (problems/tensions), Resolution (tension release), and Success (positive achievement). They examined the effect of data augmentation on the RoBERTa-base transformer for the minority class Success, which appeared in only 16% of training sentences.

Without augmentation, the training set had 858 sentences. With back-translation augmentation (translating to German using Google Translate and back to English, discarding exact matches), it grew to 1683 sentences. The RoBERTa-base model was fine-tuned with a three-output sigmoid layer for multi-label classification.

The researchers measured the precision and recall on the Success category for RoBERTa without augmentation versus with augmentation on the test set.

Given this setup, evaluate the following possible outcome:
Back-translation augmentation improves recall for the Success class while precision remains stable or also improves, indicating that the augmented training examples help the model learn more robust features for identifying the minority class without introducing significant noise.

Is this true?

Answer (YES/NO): YES